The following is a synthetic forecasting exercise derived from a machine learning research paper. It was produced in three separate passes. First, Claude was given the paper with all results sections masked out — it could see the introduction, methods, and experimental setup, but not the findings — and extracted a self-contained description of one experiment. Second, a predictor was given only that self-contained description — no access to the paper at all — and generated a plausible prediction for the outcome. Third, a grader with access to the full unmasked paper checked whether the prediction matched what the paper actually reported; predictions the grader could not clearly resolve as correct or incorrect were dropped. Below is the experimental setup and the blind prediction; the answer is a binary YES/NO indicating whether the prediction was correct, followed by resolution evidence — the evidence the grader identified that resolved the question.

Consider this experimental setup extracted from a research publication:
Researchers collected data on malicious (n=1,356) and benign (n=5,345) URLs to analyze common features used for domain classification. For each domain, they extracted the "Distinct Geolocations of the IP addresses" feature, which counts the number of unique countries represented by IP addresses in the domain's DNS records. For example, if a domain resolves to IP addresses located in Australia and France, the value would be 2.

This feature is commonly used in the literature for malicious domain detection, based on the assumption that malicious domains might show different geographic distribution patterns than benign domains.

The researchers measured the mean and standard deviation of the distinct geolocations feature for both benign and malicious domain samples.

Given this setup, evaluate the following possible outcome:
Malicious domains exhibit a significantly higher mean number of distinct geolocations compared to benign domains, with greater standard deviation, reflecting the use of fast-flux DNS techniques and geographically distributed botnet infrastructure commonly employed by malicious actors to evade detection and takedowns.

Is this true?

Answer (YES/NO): NO